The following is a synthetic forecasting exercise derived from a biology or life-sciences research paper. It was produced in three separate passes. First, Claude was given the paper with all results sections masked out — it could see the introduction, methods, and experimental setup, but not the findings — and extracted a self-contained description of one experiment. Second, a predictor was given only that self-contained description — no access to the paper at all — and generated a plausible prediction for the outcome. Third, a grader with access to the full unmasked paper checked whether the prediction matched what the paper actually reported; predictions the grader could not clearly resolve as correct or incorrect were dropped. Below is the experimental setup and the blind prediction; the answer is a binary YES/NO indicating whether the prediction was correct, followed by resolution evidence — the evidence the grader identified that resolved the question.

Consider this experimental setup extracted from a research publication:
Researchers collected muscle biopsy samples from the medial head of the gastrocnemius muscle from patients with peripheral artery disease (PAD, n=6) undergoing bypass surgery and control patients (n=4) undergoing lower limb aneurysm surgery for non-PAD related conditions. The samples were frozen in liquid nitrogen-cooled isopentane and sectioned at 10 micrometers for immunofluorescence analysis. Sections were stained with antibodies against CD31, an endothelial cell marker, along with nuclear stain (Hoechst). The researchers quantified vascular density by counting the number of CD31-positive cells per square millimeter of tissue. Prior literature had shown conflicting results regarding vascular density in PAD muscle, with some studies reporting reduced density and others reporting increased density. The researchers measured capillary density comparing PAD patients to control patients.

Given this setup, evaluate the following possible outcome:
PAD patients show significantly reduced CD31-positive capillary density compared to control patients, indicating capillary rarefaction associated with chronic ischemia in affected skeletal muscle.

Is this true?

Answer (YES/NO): NO